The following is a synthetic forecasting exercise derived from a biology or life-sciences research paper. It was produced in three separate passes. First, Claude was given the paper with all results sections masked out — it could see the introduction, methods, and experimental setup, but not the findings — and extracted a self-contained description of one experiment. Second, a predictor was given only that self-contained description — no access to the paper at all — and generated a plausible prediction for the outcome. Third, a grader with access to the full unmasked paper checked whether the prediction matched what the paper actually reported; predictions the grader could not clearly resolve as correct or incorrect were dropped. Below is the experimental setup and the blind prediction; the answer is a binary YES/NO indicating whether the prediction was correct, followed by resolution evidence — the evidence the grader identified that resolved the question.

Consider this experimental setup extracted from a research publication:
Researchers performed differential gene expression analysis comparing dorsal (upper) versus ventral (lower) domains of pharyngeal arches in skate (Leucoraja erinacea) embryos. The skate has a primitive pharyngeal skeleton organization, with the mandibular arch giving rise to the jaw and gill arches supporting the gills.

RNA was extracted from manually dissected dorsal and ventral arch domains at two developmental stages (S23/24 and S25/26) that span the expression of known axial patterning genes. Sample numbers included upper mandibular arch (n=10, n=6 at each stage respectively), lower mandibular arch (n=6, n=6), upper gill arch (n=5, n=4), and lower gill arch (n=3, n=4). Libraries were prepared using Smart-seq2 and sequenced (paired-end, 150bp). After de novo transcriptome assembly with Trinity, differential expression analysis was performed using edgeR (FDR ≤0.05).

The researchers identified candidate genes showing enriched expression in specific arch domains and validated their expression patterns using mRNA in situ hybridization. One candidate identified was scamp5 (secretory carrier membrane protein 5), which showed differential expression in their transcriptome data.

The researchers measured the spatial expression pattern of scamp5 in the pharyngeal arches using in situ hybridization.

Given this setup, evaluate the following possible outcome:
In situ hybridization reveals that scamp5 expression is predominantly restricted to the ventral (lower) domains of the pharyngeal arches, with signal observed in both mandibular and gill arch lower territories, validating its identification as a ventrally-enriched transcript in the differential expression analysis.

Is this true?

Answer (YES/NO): NO